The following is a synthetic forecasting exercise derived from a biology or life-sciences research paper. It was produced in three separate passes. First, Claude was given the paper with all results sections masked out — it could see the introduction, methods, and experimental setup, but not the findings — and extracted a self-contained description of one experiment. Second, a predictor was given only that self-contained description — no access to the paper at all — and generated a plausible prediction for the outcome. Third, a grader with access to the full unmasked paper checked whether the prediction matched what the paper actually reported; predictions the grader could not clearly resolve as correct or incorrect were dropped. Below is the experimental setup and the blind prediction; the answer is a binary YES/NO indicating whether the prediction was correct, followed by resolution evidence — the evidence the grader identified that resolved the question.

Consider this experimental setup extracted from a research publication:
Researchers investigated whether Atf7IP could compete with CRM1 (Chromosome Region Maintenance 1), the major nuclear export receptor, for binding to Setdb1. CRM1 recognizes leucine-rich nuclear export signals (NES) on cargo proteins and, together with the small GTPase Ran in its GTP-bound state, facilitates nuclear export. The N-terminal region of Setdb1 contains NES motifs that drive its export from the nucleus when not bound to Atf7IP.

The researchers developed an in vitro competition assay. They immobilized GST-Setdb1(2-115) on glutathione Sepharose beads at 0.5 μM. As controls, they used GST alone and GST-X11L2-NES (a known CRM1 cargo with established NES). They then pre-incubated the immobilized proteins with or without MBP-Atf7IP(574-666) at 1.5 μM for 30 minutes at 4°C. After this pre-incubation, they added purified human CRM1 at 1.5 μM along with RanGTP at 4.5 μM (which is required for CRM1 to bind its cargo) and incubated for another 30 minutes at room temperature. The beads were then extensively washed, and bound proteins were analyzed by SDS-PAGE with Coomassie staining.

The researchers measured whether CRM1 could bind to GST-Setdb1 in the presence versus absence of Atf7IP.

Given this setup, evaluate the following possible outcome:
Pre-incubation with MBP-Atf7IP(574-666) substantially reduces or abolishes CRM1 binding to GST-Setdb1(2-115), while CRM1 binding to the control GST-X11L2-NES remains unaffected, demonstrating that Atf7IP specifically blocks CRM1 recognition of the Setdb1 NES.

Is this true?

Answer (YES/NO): YES